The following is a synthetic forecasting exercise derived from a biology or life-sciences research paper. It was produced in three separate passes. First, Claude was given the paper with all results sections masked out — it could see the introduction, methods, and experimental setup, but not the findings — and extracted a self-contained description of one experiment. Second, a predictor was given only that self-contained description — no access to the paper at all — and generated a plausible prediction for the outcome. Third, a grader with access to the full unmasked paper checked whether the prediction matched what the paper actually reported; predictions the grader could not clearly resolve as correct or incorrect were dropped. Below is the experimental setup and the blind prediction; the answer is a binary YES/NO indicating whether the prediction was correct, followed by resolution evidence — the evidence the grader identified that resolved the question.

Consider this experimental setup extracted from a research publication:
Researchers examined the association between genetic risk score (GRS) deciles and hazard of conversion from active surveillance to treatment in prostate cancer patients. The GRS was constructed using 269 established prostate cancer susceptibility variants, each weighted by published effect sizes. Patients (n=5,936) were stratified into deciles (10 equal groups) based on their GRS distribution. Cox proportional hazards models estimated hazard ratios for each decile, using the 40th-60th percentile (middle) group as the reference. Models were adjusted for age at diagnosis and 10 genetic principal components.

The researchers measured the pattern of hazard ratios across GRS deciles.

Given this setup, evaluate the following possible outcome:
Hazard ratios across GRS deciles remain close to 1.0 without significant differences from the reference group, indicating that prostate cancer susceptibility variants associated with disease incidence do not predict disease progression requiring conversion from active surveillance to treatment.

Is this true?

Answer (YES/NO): NO